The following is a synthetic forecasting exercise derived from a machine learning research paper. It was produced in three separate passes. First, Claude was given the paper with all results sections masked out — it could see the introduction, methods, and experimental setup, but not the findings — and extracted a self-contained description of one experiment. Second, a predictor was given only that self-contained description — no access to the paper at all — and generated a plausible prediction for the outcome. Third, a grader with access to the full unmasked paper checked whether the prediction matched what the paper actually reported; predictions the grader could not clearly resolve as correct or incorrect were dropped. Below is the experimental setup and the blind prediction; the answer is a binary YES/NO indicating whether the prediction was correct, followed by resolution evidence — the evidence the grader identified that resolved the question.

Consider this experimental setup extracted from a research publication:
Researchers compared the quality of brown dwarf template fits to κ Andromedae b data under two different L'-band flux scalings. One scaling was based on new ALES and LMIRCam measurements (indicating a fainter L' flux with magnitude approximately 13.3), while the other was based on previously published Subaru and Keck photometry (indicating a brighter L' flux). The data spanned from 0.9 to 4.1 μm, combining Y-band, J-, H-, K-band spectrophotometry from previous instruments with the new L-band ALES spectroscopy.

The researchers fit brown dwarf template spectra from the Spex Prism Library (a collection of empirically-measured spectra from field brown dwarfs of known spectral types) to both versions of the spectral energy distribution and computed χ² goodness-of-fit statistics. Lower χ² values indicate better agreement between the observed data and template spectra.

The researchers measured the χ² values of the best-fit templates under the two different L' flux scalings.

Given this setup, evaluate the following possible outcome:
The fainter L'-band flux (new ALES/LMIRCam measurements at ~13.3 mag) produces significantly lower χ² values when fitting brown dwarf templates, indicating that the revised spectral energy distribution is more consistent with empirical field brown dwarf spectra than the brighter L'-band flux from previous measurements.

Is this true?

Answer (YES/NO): YES